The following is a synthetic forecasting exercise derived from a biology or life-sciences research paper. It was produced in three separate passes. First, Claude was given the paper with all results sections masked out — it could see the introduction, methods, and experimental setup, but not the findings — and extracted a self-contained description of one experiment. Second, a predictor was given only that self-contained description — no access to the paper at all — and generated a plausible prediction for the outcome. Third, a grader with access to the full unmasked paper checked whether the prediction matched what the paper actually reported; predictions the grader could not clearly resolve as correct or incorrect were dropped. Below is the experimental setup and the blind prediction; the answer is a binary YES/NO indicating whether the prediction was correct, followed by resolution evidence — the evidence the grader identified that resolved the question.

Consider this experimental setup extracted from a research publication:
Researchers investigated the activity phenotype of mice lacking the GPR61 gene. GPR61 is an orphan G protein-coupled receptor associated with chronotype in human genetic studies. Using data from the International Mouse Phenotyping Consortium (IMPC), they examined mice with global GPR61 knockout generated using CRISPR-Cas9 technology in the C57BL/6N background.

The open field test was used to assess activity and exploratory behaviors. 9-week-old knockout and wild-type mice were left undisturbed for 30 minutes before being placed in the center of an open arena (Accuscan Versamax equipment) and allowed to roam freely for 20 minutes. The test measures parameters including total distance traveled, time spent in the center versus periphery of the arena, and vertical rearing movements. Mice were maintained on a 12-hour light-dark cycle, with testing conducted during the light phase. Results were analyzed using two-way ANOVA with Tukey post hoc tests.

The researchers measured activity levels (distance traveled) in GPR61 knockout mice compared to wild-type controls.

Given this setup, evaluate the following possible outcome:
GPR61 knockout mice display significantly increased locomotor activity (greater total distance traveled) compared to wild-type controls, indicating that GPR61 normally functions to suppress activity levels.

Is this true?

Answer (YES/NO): YES